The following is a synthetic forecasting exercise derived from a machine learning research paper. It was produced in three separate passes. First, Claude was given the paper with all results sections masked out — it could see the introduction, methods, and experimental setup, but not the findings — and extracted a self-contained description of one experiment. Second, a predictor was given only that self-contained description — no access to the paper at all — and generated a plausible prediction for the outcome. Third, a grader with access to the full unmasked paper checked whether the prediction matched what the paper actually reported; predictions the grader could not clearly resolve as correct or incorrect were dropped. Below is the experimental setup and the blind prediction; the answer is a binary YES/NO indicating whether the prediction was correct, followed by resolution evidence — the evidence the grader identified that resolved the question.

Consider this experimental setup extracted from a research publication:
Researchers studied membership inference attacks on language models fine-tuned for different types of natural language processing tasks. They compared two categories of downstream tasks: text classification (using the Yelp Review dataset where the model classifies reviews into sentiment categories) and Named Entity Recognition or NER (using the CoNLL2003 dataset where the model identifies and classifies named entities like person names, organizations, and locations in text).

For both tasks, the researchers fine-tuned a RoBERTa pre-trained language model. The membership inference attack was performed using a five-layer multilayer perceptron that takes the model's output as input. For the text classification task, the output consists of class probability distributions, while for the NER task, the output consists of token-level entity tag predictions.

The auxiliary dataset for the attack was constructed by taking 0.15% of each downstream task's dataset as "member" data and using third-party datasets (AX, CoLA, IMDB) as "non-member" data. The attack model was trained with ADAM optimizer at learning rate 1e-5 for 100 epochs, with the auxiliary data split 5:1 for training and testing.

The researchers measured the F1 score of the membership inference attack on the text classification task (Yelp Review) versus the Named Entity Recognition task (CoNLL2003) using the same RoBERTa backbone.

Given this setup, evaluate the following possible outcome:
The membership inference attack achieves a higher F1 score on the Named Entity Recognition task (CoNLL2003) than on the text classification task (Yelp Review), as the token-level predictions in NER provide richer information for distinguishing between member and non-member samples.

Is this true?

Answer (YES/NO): YES